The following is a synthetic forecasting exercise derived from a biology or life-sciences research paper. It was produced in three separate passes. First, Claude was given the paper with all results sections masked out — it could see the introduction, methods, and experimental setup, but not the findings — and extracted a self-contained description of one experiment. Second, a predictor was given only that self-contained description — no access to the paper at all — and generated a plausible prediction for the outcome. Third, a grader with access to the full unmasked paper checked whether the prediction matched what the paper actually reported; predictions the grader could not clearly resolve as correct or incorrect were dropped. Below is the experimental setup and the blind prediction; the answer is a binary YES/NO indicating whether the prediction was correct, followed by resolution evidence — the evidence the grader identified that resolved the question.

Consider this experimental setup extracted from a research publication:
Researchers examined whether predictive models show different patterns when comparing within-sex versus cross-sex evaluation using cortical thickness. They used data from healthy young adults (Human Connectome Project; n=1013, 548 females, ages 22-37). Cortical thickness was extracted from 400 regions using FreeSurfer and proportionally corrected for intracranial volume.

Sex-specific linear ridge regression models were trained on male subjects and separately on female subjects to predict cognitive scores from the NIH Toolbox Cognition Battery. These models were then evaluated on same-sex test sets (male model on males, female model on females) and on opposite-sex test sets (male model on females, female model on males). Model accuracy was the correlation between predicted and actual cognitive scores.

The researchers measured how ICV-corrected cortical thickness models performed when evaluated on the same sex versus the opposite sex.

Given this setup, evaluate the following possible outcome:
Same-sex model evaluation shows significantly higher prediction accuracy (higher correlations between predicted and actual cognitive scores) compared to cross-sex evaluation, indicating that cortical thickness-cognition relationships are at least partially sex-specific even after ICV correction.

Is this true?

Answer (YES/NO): NO